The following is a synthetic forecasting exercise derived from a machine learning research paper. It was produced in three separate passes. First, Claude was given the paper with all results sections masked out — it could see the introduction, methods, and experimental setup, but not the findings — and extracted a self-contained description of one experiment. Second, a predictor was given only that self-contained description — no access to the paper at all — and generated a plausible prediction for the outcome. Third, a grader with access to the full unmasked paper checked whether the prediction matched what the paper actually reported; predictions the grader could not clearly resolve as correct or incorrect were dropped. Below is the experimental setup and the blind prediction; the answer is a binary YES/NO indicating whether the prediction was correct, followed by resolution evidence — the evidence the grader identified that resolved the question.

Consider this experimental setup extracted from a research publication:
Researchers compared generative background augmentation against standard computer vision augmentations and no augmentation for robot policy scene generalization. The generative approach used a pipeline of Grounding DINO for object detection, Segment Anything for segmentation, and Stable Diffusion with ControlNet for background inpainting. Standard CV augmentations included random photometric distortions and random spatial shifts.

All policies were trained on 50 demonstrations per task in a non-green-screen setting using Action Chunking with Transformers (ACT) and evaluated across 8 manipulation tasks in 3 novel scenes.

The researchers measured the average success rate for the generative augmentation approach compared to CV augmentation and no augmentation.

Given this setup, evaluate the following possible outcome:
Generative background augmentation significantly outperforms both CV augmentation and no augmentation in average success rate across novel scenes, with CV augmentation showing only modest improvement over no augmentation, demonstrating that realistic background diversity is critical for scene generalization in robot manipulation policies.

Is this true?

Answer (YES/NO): NO